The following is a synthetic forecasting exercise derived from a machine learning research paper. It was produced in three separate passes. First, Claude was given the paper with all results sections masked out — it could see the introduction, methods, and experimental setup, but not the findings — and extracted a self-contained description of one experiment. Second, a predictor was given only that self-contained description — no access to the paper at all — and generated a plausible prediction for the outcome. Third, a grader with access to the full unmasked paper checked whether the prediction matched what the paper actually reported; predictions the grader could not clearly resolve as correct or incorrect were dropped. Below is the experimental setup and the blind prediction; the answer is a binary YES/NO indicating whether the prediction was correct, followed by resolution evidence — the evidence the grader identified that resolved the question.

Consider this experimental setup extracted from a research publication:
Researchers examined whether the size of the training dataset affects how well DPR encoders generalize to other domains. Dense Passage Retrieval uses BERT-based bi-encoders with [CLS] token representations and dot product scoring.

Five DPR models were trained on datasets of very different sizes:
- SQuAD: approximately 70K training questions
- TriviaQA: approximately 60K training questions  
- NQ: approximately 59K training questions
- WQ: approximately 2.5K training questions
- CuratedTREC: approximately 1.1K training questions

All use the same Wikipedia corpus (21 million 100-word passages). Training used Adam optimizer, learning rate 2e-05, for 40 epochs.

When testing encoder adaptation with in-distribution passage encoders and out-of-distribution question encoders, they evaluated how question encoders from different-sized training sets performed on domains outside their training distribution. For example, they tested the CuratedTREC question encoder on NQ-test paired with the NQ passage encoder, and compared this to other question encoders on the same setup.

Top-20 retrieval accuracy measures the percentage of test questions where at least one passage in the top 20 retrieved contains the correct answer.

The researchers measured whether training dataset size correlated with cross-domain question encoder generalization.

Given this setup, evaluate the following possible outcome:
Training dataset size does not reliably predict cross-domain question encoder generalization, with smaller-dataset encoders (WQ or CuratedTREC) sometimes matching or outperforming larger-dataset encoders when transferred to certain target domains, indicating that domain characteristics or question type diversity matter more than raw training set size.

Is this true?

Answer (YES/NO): YES